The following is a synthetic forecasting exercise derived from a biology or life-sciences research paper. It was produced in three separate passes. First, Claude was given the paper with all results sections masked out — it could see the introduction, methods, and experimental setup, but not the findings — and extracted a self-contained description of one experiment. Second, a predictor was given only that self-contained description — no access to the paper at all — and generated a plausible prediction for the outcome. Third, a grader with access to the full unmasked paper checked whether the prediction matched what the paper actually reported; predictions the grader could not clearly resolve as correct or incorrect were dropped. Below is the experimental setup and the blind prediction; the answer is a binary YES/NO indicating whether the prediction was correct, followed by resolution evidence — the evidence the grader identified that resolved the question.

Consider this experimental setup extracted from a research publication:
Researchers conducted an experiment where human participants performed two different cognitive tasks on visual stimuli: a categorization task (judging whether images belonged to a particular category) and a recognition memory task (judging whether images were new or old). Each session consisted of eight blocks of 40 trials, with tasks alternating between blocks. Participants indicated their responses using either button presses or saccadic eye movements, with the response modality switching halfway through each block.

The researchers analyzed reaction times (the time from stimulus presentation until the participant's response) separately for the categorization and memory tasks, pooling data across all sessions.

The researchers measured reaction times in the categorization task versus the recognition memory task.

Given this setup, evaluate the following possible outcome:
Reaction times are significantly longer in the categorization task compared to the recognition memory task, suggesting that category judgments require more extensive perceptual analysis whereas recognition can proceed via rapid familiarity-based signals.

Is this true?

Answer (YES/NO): NO